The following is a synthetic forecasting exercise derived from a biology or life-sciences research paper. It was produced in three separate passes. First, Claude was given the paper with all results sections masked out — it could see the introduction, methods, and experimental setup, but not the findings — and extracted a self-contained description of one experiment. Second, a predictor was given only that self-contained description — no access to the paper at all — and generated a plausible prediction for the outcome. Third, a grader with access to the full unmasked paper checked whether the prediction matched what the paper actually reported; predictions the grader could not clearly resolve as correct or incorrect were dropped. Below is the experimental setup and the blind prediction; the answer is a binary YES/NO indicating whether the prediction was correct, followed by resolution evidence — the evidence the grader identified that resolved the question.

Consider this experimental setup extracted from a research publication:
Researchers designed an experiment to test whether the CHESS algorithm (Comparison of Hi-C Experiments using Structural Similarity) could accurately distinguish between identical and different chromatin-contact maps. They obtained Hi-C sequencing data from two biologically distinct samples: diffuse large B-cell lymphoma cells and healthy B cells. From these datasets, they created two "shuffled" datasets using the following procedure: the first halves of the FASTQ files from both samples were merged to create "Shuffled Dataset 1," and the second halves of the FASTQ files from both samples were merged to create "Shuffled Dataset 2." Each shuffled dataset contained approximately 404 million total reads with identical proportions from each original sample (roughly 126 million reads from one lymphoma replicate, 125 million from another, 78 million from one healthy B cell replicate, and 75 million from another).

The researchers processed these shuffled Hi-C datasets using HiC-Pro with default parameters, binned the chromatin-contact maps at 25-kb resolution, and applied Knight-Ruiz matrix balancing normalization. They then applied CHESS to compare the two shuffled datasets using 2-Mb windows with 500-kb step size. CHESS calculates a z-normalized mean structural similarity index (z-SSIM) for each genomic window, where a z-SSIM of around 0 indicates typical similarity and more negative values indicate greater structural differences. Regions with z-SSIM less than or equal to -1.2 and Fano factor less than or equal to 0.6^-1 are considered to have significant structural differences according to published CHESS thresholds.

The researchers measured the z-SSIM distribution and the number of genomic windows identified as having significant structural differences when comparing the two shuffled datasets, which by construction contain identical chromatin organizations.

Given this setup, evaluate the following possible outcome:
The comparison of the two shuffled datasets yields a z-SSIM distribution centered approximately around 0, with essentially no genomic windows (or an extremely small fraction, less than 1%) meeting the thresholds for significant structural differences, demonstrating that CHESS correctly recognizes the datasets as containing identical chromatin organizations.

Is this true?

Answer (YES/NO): NO